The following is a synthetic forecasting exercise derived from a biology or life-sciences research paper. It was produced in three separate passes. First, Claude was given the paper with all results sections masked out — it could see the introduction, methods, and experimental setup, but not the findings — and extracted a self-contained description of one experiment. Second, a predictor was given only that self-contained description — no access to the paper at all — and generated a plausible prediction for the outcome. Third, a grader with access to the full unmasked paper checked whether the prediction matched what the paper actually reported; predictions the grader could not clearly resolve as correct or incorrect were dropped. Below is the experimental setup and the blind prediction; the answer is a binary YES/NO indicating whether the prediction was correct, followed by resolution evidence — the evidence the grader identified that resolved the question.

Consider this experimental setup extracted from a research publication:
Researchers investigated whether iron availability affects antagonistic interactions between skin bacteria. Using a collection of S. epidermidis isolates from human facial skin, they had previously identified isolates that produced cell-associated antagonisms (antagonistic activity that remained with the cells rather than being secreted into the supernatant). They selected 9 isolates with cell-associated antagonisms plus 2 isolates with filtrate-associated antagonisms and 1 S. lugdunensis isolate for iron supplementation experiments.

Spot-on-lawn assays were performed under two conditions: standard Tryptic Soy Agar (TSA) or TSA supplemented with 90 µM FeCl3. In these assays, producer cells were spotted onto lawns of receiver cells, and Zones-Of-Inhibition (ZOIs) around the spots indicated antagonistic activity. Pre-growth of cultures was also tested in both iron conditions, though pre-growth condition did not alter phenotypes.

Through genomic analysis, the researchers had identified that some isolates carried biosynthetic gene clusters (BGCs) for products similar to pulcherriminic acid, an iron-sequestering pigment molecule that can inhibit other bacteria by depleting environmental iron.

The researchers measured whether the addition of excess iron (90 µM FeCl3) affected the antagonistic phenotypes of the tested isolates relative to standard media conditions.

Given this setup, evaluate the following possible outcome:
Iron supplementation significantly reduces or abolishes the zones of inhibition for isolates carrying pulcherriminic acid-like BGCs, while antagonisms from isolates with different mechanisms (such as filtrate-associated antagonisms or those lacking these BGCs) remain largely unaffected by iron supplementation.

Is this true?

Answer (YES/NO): YES